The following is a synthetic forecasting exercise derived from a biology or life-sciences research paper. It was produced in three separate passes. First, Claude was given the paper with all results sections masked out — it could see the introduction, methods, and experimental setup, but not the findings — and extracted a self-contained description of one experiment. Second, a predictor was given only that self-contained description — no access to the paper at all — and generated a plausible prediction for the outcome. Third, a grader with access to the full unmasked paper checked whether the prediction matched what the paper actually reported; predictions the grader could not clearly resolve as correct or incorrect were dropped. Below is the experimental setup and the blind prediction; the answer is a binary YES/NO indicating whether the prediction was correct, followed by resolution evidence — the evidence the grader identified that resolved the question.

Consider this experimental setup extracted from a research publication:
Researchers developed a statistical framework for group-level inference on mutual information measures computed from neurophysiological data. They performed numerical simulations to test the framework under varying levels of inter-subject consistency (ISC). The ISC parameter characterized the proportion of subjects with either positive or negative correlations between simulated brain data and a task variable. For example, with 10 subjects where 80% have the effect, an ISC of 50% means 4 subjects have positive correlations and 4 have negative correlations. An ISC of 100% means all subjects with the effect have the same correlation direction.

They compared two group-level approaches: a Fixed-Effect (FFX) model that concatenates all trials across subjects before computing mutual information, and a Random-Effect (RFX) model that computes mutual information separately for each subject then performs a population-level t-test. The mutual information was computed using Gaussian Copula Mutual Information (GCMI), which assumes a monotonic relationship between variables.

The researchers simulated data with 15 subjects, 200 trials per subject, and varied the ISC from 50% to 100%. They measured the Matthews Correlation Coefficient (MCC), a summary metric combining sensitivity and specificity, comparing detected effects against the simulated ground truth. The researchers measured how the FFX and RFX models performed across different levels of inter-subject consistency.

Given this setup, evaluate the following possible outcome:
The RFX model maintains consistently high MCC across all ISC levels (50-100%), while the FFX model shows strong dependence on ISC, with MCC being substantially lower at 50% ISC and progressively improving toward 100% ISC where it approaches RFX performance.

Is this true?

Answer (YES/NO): NO